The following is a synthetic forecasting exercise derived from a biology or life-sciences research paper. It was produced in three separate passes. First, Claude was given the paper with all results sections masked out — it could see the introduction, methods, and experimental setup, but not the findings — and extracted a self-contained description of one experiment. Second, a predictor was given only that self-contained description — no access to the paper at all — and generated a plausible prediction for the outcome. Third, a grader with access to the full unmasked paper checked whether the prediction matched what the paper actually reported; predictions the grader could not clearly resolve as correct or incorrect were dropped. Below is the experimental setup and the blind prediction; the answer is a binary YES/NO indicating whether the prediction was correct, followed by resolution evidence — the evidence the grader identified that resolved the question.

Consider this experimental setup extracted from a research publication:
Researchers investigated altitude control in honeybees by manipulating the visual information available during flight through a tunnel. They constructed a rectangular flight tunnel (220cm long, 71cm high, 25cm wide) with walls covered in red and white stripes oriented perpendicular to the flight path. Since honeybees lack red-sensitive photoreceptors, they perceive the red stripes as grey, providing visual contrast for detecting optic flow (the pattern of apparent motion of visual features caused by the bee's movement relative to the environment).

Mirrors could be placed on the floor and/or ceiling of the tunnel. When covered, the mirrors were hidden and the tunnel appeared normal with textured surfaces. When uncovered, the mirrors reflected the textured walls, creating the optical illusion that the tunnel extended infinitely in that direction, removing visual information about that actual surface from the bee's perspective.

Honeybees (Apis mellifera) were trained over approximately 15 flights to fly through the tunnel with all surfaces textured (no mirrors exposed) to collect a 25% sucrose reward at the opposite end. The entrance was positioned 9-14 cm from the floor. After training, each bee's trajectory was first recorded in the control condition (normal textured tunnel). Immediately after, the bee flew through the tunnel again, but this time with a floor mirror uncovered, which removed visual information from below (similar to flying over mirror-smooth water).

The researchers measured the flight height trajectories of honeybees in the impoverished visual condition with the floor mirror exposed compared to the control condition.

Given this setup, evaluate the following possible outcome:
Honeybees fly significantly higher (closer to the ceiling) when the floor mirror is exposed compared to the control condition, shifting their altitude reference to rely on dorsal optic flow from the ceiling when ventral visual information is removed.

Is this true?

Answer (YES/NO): NO